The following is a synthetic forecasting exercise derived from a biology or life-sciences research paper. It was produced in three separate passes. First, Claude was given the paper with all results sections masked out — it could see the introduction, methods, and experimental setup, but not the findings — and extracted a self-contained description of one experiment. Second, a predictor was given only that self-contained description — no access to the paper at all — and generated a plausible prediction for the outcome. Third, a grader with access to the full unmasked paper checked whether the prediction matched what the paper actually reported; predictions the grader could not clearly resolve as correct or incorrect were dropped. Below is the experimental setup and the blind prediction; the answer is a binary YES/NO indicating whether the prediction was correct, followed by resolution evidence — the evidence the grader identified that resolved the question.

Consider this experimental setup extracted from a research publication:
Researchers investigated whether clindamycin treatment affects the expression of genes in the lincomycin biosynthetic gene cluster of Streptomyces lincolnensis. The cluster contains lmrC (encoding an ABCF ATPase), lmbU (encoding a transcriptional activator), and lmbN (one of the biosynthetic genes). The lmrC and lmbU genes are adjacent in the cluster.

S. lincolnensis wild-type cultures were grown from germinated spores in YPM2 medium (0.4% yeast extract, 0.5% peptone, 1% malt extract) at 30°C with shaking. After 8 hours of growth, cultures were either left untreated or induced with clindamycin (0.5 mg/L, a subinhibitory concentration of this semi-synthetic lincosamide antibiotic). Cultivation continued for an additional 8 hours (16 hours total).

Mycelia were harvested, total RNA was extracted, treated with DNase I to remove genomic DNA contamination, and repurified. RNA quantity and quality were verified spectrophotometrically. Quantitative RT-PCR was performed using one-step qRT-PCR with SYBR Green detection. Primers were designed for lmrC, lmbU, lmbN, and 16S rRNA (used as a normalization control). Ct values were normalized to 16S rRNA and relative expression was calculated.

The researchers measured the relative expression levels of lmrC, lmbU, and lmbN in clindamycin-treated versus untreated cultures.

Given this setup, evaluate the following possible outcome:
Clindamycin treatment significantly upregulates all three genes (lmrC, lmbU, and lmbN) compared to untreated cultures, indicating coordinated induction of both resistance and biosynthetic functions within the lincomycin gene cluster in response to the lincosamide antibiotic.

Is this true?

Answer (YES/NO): YES